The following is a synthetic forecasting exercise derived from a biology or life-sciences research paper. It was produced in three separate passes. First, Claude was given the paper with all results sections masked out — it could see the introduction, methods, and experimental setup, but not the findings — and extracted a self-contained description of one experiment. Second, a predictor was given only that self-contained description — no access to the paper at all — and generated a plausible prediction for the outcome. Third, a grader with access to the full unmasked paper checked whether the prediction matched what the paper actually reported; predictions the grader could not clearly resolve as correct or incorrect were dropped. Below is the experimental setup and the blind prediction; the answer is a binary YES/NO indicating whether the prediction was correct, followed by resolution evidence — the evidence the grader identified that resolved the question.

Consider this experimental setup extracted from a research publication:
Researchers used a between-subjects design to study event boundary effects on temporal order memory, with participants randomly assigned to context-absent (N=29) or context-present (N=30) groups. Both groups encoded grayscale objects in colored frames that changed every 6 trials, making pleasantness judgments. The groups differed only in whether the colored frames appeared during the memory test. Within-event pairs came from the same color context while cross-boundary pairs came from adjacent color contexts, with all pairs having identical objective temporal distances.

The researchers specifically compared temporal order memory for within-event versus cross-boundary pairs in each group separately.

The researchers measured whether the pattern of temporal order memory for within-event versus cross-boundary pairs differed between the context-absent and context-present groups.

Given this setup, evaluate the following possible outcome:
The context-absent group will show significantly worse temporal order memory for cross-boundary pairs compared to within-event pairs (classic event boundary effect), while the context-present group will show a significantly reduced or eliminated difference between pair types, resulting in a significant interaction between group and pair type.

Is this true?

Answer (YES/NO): YES